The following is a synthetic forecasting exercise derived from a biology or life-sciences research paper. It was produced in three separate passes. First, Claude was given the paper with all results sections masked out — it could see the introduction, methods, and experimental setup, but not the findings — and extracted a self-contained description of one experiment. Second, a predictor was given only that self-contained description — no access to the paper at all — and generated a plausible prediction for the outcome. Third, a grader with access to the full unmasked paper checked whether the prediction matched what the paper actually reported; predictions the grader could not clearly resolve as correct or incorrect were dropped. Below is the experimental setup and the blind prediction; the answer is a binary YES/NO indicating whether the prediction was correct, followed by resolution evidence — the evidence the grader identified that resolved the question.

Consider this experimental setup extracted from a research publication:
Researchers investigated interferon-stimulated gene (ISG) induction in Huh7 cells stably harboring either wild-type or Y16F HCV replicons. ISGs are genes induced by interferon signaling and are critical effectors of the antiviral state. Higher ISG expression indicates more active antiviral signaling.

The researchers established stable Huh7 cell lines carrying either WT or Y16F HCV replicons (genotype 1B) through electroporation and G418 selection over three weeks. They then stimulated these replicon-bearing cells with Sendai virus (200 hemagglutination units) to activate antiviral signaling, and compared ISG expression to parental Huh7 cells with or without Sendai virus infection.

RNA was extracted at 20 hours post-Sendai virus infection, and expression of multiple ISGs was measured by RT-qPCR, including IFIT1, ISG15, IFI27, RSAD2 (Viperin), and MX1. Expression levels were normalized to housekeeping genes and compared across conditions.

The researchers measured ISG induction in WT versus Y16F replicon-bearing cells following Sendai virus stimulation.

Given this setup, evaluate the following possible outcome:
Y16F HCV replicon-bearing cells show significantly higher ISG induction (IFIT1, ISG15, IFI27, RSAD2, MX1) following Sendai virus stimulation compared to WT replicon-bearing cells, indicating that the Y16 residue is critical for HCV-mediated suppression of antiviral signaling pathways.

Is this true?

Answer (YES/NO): YES